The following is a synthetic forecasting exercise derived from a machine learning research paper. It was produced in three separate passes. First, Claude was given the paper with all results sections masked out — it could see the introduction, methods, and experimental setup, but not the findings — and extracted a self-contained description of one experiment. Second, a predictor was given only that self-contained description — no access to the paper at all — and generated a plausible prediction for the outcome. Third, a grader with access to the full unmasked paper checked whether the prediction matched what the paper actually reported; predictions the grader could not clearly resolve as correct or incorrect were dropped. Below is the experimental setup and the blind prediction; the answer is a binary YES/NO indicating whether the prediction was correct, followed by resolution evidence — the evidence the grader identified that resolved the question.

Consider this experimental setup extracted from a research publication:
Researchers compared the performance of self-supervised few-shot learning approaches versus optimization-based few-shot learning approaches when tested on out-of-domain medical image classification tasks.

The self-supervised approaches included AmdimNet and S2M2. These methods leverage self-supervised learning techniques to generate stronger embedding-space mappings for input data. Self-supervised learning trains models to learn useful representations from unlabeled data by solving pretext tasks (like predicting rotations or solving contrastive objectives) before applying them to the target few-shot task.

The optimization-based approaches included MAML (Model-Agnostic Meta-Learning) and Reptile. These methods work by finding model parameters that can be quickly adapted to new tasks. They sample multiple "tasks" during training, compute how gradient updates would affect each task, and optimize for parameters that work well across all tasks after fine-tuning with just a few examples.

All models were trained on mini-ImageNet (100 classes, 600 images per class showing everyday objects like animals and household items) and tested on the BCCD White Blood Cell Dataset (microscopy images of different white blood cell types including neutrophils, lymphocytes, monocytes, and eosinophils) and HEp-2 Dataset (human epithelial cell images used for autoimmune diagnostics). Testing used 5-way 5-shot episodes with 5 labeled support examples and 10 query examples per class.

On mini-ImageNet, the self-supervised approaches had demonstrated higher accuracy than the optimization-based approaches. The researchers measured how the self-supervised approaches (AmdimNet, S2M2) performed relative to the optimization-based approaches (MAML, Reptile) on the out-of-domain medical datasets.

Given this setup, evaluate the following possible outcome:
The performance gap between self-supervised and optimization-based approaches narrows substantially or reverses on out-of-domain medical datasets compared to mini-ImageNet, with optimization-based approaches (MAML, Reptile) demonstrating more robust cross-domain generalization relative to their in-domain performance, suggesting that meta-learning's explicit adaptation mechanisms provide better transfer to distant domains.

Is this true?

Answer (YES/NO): YES